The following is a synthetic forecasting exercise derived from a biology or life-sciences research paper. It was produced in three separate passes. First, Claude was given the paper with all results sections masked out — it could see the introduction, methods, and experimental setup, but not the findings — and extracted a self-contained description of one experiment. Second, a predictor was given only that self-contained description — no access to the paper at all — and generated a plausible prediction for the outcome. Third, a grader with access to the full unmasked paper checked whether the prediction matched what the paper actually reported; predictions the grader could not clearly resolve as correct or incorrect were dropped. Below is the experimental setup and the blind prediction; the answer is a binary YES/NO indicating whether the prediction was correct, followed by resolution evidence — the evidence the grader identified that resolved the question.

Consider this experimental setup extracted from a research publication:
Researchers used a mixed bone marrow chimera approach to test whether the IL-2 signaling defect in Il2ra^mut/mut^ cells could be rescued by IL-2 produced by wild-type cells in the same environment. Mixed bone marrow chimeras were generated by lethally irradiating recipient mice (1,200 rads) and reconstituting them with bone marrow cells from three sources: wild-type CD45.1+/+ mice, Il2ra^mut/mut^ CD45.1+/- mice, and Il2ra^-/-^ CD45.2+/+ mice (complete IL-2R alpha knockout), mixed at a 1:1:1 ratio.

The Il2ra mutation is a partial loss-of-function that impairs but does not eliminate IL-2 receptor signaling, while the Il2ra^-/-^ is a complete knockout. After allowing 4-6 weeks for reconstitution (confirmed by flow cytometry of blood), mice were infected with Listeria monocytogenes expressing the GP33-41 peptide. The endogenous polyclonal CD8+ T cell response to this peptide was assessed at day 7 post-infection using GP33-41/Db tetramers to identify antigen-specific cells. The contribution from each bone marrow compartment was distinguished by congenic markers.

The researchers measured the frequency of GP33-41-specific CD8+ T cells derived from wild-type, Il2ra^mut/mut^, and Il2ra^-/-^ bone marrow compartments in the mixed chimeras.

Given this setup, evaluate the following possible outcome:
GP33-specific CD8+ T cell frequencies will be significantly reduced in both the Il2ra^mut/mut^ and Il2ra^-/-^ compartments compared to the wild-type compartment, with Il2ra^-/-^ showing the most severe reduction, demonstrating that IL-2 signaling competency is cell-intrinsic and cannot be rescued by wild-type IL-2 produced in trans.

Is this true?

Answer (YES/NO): NO